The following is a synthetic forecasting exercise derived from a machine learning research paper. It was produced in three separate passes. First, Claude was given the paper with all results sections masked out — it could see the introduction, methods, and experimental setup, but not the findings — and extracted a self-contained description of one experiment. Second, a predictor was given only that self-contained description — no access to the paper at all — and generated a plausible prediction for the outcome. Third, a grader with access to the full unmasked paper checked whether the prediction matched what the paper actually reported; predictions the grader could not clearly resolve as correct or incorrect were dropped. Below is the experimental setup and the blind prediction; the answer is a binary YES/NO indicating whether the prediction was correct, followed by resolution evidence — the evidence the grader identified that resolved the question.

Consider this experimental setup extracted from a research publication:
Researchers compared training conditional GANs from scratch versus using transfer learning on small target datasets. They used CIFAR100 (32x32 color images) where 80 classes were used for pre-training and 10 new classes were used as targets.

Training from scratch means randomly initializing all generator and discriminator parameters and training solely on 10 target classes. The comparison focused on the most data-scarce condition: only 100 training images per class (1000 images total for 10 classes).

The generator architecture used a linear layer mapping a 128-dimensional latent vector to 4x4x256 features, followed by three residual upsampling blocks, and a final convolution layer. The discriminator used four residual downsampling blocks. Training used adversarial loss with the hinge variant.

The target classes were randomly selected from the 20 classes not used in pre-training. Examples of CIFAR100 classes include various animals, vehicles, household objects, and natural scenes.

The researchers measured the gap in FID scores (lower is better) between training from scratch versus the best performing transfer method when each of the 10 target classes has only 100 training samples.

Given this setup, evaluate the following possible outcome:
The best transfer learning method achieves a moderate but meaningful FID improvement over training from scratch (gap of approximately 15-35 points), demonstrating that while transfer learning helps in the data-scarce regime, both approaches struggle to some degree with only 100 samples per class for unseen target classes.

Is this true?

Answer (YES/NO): YES